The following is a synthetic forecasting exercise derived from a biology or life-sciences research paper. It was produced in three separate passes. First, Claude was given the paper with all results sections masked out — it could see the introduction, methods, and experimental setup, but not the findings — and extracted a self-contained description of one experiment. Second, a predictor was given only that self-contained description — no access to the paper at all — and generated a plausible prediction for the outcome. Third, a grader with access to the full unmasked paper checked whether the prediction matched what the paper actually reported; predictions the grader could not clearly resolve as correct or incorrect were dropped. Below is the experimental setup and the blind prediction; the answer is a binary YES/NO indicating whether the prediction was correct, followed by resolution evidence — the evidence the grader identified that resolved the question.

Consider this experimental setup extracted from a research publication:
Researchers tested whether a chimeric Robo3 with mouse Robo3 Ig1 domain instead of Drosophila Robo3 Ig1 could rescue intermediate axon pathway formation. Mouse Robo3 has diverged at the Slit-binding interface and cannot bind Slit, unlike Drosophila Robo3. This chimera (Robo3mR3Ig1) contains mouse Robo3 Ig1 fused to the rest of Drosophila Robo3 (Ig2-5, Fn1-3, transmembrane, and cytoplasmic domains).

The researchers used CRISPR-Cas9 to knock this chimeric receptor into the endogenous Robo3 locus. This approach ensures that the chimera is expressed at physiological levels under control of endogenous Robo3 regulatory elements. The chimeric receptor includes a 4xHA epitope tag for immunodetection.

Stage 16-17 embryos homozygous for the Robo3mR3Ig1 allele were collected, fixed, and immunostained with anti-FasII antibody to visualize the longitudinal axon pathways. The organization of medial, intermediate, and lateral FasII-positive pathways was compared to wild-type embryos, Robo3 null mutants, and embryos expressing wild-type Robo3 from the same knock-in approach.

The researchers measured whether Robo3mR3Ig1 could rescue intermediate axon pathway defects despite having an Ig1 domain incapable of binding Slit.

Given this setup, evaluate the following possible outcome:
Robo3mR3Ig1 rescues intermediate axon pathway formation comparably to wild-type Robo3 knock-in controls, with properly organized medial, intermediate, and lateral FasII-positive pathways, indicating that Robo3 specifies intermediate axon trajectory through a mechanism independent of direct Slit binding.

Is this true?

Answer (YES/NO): YES